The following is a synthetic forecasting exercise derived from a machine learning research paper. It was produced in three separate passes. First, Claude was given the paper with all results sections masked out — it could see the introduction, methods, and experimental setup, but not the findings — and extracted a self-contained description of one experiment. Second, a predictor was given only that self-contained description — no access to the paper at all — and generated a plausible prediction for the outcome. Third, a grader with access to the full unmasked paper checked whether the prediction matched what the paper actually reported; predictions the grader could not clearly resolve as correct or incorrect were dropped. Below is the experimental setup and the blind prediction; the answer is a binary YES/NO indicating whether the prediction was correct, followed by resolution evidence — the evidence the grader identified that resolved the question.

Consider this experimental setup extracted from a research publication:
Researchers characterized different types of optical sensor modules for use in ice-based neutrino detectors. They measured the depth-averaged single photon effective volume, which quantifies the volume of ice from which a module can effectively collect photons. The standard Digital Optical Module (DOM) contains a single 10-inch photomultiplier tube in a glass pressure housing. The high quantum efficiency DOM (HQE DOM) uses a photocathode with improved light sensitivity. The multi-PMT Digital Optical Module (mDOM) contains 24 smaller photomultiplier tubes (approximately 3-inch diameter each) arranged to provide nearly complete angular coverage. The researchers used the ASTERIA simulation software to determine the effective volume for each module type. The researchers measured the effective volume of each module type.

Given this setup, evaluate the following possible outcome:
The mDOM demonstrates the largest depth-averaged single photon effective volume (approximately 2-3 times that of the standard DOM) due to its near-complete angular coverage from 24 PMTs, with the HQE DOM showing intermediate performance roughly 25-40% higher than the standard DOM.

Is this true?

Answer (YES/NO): YES